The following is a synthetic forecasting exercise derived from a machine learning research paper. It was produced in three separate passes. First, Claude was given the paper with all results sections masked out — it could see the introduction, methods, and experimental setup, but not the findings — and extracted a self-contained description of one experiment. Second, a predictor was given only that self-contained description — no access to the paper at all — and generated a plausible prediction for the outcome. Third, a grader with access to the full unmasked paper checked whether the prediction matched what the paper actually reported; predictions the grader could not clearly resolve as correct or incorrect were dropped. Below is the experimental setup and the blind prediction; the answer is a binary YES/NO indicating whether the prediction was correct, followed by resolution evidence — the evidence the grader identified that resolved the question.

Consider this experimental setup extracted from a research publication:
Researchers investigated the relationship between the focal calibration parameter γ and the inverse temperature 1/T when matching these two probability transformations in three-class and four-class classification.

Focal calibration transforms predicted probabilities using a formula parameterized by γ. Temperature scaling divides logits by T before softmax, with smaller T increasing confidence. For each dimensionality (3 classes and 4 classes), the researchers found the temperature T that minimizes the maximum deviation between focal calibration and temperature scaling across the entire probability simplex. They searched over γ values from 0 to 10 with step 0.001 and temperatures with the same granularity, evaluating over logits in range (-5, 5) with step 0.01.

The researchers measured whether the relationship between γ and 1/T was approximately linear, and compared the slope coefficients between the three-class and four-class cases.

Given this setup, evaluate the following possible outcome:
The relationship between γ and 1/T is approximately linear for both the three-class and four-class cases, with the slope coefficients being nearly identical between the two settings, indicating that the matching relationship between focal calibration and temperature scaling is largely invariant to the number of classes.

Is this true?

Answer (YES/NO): NO